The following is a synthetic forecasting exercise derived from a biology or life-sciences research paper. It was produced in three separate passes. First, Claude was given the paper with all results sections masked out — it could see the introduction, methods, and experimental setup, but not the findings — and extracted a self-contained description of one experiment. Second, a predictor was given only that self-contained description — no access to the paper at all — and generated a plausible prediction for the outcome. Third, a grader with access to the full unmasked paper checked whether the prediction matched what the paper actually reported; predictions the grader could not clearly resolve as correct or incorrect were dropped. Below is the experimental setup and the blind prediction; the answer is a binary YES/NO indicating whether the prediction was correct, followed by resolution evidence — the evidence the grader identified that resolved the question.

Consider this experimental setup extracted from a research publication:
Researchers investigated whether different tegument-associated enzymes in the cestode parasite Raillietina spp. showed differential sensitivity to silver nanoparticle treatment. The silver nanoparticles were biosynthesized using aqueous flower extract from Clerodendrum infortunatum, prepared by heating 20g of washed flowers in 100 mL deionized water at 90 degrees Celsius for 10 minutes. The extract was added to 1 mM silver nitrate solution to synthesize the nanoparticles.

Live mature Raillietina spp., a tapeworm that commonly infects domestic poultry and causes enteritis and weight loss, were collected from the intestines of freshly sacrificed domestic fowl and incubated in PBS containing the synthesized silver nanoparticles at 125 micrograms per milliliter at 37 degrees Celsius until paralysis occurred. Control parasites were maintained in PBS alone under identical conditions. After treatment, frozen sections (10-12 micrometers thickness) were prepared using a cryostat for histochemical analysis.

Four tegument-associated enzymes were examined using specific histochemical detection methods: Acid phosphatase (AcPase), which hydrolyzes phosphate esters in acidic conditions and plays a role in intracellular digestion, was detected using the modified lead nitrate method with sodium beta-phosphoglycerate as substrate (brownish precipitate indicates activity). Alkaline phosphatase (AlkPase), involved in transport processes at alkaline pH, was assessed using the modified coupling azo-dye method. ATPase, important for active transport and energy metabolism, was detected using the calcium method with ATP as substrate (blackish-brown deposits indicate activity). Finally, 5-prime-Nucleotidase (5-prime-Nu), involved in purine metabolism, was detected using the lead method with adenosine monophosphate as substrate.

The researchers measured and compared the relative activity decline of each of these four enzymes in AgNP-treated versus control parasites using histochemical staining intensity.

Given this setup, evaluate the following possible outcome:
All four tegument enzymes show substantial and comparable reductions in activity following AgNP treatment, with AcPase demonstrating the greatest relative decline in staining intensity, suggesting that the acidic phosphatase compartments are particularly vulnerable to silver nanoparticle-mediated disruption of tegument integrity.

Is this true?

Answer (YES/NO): NO